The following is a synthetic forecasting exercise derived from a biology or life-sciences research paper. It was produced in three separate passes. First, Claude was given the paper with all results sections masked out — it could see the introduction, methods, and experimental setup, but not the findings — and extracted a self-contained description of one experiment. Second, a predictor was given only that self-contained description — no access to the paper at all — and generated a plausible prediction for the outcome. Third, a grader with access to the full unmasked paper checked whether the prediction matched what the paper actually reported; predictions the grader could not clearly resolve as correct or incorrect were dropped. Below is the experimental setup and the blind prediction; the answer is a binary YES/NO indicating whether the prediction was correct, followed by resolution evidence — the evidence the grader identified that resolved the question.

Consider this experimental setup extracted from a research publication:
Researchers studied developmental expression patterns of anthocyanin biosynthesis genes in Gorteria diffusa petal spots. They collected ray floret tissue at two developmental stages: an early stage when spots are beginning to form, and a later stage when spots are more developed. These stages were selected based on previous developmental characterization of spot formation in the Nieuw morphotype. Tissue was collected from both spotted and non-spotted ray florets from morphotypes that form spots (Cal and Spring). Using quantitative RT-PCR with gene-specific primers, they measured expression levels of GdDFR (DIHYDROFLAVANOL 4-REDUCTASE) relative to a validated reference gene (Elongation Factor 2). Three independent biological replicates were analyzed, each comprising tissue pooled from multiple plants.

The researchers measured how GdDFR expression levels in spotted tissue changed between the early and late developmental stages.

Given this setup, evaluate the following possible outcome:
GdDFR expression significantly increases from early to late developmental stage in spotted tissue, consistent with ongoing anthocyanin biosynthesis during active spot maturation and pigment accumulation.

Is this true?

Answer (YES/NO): NO